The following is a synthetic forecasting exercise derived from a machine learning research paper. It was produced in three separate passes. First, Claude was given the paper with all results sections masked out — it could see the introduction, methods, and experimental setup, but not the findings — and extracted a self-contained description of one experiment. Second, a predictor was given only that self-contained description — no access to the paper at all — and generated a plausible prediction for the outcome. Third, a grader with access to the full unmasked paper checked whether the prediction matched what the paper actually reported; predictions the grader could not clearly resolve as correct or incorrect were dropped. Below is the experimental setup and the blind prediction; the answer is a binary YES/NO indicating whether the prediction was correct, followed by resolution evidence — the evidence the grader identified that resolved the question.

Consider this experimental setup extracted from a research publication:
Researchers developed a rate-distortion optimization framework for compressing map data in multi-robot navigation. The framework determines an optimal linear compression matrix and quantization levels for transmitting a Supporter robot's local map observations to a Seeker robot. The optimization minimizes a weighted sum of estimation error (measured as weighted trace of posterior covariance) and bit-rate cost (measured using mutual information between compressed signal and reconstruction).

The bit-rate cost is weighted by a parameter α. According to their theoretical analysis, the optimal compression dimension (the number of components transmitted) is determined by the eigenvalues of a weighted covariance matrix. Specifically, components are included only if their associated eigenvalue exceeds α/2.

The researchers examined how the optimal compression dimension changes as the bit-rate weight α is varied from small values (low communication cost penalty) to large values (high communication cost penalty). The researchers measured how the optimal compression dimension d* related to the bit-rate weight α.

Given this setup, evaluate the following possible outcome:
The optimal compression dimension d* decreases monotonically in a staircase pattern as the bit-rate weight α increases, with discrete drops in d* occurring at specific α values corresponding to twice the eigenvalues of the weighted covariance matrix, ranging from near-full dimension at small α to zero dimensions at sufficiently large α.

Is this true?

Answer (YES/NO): YES